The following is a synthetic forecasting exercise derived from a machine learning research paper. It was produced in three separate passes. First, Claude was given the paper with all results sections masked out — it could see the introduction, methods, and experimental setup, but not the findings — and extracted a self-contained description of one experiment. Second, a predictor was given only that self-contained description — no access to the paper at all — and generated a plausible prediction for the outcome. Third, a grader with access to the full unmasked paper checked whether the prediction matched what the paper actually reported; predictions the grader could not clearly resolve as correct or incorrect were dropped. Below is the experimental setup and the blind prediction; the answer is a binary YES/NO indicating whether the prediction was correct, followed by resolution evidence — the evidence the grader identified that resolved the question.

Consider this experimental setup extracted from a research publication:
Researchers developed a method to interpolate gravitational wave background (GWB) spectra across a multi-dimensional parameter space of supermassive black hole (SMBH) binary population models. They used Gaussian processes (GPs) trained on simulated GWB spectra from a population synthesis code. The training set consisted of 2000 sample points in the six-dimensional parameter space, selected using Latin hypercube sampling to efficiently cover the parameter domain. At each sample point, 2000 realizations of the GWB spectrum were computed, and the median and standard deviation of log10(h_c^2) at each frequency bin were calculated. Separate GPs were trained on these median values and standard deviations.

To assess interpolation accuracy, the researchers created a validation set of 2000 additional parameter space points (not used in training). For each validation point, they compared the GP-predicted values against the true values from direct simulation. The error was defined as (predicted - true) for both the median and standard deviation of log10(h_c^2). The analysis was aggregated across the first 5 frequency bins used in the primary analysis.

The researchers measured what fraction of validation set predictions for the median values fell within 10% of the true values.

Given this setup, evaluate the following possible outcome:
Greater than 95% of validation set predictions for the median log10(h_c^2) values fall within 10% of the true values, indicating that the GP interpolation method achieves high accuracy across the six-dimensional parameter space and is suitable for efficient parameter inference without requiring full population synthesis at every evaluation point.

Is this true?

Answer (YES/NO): YES